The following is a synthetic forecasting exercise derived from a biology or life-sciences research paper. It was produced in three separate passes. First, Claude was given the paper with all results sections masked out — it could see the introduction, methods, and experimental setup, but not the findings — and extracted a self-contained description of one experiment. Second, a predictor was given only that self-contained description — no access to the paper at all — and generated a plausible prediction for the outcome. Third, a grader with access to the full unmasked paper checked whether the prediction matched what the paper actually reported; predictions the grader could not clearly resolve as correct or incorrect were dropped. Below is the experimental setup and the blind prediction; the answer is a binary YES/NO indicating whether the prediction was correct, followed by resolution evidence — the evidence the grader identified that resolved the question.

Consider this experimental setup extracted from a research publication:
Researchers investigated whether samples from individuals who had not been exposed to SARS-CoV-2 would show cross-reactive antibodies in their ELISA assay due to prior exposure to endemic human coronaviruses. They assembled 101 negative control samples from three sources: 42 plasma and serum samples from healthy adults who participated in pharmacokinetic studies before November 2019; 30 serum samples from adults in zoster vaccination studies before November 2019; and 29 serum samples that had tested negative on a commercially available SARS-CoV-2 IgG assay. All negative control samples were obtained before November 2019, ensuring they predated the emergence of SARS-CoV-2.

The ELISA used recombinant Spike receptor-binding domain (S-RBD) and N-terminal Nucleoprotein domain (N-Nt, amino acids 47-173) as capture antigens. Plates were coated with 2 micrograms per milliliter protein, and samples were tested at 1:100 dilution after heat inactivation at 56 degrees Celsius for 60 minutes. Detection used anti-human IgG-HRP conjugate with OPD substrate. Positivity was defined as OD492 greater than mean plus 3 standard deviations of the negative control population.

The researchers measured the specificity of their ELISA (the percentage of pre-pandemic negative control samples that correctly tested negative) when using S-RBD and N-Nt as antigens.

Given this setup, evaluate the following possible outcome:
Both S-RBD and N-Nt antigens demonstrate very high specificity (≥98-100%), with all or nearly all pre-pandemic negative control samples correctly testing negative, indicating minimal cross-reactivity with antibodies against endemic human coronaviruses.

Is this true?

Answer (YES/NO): YES